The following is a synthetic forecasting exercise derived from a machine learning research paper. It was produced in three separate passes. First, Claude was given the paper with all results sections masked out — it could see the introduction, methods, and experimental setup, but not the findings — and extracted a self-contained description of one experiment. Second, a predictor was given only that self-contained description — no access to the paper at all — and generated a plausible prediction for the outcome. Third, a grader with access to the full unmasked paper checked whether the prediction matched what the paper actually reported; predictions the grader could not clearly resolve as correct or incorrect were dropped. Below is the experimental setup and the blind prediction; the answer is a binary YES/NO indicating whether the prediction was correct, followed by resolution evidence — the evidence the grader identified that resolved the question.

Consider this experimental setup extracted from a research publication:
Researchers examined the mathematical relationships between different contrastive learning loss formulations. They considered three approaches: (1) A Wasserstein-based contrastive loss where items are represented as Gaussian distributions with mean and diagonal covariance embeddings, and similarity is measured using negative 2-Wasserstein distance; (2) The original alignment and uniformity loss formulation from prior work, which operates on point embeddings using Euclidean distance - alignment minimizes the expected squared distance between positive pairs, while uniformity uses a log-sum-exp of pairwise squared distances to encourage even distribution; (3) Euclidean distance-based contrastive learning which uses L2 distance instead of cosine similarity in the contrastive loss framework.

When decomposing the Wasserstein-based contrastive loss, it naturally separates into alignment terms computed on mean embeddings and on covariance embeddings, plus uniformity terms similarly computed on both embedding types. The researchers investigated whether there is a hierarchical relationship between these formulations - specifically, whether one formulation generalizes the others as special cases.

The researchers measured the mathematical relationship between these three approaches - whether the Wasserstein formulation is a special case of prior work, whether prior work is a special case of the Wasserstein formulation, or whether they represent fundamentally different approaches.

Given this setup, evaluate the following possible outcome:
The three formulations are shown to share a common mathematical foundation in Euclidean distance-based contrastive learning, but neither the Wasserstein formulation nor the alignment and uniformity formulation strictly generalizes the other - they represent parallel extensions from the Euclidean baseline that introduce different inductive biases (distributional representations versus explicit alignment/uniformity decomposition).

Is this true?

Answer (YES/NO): NO